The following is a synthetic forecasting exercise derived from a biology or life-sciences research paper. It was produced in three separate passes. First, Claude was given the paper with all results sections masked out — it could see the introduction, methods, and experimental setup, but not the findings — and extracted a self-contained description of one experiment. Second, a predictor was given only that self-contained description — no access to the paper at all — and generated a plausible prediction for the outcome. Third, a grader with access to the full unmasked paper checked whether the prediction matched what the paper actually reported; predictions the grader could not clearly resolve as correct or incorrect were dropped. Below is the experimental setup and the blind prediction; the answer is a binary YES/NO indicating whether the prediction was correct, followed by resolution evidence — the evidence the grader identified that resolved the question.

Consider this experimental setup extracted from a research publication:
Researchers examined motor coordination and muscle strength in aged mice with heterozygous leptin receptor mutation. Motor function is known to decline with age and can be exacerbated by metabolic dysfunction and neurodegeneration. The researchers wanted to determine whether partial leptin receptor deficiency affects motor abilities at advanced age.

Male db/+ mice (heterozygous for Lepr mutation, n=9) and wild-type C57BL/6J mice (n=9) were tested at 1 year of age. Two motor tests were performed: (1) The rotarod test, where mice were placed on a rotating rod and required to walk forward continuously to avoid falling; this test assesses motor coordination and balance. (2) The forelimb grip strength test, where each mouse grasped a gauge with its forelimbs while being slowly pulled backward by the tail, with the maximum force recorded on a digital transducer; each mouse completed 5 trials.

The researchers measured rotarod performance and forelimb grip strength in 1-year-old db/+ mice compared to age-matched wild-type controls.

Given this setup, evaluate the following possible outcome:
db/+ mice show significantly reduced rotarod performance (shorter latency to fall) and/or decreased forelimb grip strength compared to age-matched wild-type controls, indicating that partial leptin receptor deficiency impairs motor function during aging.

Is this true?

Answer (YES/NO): YES